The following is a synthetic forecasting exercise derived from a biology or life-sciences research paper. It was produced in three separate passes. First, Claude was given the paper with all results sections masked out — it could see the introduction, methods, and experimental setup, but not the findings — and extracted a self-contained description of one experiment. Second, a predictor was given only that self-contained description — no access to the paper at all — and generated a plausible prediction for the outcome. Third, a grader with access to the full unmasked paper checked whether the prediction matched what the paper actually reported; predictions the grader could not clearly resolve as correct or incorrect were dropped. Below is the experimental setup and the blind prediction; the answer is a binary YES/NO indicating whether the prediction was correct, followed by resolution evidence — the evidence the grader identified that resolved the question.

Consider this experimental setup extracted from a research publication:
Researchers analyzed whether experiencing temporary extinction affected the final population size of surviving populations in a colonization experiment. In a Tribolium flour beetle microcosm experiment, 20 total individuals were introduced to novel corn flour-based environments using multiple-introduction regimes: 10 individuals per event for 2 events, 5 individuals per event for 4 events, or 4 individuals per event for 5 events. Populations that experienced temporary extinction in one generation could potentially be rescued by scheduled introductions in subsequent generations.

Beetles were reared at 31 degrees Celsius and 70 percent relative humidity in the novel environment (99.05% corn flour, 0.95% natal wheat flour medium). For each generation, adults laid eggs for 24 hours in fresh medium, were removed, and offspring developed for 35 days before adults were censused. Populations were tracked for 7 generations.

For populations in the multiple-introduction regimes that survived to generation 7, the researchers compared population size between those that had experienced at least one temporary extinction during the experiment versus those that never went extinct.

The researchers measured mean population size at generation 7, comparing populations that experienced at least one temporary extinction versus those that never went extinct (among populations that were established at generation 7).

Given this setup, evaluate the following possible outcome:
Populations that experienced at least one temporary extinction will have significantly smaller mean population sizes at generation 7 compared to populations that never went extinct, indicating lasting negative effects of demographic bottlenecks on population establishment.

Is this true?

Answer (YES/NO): YES